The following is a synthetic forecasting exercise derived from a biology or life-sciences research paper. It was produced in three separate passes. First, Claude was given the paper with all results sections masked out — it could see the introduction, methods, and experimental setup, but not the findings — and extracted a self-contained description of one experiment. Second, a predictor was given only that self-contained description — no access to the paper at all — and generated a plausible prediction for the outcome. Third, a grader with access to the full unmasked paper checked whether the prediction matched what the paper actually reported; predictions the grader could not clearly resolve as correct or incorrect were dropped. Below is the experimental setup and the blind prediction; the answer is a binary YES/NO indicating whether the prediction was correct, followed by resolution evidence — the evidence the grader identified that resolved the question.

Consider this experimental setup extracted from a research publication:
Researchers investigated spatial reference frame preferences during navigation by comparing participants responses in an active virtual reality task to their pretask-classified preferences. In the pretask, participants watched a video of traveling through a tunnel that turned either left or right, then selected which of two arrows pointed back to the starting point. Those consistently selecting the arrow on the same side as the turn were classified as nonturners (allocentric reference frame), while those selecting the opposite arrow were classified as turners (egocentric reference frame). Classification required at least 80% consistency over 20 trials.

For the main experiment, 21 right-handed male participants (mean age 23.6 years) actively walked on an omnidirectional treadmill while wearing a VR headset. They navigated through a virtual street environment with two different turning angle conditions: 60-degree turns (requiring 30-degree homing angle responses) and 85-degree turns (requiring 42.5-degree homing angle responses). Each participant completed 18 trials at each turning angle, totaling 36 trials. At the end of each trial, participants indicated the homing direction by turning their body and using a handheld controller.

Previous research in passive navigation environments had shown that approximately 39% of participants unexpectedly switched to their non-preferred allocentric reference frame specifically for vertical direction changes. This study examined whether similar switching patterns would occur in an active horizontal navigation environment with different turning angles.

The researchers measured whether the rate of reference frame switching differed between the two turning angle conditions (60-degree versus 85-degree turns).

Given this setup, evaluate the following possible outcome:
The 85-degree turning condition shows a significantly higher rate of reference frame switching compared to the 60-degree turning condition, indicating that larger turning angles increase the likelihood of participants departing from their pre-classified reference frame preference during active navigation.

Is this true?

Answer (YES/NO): YES